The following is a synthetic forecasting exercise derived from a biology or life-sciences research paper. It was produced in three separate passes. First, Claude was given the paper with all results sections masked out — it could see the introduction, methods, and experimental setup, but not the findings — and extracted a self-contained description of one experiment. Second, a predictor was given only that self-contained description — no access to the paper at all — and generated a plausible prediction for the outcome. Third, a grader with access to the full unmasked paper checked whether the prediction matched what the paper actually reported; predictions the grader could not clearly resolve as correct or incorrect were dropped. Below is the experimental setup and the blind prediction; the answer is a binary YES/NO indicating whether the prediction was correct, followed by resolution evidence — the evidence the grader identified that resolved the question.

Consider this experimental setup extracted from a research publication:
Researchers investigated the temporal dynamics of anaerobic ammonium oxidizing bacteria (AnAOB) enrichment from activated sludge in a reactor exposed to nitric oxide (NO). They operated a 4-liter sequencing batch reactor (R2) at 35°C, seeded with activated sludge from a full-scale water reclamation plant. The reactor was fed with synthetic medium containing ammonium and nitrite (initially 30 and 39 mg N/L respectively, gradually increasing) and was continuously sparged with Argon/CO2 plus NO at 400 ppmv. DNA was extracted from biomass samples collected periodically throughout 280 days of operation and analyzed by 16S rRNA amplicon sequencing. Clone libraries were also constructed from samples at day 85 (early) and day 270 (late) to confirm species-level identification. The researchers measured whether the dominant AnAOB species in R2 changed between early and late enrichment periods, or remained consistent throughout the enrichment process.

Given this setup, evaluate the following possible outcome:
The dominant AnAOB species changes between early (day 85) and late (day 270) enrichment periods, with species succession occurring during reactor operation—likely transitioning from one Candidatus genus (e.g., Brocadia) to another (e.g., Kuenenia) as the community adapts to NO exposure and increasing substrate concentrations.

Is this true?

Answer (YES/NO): NO